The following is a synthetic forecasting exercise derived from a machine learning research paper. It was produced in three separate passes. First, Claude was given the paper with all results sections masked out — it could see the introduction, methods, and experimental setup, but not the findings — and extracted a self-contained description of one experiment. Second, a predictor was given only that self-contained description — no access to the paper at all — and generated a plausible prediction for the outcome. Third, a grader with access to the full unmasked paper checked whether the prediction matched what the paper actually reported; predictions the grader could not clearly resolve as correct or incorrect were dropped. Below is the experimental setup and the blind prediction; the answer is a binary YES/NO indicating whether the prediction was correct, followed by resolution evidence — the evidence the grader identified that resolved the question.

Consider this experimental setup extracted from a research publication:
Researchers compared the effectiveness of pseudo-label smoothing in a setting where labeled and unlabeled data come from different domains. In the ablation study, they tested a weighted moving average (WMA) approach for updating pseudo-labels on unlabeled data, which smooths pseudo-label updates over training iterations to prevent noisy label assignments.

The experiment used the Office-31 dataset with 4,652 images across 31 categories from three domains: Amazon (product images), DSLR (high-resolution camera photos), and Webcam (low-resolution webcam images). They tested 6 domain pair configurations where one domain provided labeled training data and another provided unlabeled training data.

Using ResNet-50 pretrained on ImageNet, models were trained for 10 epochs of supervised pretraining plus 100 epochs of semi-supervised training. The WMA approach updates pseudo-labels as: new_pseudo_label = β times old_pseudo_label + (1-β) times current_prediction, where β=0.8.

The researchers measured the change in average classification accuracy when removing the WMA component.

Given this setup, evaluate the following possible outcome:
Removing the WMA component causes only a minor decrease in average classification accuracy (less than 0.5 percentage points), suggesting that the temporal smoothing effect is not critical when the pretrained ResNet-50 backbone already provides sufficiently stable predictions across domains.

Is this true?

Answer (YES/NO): NO